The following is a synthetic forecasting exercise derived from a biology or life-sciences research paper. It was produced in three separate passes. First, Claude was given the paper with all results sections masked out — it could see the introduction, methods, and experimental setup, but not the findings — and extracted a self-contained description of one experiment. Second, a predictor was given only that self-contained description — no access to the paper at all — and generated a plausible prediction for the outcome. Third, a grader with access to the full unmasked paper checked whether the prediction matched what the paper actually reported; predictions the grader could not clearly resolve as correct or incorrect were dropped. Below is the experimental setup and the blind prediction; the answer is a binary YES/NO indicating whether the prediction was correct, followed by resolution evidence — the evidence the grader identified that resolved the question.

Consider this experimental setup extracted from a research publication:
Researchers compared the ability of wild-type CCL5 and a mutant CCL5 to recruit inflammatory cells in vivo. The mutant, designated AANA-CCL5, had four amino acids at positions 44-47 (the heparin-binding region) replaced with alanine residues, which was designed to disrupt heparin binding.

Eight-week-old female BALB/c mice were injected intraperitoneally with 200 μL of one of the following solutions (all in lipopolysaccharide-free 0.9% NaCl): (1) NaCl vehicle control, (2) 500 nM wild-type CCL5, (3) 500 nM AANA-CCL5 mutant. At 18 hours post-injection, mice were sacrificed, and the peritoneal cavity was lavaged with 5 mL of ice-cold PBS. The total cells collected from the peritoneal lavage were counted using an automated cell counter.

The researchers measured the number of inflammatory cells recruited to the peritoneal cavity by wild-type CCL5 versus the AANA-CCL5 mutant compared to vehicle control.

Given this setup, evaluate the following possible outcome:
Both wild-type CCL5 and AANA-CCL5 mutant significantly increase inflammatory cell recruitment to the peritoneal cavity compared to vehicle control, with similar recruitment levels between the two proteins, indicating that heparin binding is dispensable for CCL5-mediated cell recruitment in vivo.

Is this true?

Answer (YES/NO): NO